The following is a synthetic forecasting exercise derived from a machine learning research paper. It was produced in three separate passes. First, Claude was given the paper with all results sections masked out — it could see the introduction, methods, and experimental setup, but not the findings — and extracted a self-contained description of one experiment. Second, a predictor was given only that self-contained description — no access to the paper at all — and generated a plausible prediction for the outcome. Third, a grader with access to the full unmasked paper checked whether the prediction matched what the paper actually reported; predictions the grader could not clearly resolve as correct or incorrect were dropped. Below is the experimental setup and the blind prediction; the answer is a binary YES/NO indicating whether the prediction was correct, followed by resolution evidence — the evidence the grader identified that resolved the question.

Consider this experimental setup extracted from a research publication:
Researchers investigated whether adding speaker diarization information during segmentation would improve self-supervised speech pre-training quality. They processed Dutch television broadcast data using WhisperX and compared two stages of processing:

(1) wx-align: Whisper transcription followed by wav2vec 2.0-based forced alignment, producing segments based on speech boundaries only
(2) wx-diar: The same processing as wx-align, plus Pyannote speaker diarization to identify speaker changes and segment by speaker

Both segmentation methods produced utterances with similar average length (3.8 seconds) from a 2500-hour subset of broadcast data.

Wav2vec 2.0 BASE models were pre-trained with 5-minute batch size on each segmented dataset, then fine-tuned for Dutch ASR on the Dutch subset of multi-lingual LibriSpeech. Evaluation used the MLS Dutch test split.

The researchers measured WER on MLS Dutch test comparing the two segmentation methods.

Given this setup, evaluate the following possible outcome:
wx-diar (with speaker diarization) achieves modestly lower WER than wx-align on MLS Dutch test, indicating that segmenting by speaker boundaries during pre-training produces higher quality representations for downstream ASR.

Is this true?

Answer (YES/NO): NO